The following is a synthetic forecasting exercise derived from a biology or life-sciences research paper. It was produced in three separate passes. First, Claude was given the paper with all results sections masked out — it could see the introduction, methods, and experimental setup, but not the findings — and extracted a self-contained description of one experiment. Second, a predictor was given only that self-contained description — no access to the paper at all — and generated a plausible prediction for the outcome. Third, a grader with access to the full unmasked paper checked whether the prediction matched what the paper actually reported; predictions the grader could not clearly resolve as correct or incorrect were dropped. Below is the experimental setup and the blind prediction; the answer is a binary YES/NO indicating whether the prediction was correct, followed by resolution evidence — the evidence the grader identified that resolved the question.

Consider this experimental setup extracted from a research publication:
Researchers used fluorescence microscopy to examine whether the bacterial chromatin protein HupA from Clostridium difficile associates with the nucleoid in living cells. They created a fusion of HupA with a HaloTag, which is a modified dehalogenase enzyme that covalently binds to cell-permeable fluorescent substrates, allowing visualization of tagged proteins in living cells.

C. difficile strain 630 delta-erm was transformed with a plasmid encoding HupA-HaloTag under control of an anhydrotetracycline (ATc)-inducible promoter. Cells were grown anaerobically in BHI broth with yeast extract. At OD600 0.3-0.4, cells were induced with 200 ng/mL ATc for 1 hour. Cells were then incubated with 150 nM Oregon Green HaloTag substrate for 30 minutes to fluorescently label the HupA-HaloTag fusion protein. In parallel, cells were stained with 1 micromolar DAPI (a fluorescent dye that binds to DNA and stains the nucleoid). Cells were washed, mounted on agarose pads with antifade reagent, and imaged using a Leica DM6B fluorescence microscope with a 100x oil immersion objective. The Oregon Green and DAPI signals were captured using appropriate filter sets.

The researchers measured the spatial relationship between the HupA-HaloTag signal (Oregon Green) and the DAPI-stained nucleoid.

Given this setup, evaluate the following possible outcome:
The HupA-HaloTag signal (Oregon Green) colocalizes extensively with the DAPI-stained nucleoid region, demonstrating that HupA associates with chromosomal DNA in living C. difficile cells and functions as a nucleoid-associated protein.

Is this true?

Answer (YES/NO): YES